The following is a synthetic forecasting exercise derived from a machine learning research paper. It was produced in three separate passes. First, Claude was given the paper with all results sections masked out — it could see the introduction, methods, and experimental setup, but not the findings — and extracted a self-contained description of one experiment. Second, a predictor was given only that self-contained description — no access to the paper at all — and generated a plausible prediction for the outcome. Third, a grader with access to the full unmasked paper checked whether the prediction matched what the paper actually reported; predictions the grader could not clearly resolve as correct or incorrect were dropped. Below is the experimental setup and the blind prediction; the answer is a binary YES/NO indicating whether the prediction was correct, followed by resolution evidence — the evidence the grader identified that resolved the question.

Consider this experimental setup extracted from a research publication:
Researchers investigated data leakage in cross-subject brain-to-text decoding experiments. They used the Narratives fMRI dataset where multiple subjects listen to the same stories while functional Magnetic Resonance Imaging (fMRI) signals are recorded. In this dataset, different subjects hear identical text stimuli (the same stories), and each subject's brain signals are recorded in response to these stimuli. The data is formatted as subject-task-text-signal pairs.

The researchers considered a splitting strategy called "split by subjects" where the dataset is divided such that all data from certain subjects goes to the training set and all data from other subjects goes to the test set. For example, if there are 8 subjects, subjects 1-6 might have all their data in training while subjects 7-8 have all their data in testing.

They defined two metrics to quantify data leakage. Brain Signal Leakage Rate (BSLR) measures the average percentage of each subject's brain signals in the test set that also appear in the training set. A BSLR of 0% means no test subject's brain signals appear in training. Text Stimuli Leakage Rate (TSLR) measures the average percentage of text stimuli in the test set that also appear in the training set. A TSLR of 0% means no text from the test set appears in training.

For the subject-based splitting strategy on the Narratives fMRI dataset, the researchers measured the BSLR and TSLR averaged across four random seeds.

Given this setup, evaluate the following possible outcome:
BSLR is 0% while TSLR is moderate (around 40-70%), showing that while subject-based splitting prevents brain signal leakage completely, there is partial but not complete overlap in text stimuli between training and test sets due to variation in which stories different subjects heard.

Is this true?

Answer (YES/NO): NO